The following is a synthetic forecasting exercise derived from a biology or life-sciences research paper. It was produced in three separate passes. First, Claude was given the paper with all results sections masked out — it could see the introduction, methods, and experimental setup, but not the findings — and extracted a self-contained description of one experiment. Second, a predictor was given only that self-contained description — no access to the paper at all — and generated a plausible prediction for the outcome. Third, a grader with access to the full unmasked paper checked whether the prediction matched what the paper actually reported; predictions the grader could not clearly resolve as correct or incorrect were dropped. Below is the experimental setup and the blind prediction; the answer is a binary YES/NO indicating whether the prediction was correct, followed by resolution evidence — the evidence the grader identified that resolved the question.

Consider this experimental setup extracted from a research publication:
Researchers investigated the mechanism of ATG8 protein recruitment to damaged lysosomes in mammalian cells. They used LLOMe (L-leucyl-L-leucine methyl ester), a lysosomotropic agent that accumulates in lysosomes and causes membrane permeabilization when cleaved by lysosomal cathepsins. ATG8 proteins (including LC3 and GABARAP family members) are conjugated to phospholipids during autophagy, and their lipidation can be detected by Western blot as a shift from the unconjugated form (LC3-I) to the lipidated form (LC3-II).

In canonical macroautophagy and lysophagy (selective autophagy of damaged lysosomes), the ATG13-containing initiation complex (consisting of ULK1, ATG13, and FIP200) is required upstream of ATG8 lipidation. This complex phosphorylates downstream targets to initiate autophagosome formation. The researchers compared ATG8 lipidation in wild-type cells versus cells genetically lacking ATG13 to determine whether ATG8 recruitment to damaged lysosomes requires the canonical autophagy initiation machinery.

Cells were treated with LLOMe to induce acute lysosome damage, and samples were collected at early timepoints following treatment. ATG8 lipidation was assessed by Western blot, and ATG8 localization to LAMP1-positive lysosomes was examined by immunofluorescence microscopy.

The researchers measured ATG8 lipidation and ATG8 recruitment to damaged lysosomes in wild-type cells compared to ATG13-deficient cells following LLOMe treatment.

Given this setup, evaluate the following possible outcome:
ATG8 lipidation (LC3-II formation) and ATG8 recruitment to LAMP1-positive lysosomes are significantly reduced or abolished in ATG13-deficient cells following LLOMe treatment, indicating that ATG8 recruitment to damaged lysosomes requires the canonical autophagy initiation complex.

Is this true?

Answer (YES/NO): NO